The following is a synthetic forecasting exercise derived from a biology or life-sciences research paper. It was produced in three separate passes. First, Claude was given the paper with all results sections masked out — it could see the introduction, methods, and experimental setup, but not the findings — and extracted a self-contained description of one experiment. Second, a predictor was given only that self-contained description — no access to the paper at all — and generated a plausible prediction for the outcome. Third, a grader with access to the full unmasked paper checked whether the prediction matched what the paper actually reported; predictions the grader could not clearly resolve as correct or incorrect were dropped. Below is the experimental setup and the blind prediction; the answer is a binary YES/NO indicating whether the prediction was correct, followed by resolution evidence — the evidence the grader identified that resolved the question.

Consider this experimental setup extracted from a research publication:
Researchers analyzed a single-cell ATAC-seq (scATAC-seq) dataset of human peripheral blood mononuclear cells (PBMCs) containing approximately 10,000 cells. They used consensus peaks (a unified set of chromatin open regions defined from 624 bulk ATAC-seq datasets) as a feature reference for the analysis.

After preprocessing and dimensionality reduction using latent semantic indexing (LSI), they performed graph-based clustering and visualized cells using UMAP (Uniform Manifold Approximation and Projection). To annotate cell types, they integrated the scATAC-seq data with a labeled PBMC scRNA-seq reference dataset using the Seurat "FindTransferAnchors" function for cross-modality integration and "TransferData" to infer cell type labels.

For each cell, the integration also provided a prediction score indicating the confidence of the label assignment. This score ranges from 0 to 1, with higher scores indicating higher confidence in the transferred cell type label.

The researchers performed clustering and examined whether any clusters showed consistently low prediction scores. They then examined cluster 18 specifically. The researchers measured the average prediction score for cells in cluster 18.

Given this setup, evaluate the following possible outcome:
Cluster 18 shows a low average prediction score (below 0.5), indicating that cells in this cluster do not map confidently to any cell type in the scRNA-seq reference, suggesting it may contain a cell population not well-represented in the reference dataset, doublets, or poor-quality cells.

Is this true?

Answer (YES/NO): YES